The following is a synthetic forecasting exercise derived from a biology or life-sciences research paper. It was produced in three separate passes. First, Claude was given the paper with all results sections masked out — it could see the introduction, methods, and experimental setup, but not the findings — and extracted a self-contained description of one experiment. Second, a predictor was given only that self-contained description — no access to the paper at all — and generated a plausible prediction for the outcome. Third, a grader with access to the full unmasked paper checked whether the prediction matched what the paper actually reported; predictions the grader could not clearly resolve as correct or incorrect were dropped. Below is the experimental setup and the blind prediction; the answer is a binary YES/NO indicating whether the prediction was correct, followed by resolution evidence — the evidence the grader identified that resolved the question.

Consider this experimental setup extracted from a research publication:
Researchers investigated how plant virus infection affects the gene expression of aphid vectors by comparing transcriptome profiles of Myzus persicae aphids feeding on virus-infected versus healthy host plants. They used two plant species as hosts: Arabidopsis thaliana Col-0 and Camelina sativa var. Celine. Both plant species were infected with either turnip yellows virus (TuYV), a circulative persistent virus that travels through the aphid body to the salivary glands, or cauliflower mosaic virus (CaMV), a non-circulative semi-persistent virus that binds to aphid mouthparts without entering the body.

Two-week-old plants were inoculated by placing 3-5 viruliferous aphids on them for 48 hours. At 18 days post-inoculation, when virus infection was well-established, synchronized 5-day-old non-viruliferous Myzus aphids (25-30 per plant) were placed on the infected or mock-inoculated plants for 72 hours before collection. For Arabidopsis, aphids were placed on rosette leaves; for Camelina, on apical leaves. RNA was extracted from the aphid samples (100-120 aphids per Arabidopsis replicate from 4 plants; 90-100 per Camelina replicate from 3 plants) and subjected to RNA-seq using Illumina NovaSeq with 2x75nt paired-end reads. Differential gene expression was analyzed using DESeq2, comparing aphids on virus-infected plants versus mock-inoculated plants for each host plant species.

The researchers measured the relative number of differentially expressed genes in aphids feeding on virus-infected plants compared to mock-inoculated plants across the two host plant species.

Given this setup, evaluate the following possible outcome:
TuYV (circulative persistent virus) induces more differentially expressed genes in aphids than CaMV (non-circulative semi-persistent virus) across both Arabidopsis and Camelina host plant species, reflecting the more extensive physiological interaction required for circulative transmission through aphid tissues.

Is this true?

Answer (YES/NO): NO